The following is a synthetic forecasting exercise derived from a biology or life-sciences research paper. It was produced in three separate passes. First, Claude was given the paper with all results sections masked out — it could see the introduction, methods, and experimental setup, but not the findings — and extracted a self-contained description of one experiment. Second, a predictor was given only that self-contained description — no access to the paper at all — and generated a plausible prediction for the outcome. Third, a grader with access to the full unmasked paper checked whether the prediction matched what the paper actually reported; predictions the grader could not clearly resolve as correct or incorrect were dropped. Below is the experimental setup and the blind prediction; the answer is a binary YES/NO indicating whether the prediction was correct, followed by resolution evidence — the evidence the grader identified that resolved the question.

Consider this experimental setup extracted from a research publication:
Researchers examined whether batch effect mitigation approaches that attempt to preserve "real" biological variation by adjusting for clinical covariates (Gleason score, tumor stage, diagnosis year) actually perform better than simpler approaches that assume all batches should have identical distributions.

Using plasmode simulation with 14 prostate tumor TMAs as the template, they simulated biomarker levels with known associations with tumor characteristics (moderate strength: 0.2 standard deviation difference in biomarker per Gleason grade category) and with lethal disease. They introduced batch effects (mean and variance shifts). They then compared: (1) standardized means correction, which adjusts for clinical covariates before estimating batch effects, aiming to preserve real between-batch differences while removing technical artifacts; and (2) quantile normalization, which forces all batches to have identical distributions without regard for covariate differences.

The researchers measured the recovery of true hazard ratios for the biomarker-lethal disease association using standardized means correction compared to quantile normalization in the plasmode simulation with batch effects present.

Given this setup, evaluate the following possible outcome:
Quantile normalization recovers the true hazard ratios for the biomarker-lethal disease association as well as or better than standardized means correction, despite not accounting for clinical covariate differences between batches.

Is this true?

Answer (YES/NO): YES